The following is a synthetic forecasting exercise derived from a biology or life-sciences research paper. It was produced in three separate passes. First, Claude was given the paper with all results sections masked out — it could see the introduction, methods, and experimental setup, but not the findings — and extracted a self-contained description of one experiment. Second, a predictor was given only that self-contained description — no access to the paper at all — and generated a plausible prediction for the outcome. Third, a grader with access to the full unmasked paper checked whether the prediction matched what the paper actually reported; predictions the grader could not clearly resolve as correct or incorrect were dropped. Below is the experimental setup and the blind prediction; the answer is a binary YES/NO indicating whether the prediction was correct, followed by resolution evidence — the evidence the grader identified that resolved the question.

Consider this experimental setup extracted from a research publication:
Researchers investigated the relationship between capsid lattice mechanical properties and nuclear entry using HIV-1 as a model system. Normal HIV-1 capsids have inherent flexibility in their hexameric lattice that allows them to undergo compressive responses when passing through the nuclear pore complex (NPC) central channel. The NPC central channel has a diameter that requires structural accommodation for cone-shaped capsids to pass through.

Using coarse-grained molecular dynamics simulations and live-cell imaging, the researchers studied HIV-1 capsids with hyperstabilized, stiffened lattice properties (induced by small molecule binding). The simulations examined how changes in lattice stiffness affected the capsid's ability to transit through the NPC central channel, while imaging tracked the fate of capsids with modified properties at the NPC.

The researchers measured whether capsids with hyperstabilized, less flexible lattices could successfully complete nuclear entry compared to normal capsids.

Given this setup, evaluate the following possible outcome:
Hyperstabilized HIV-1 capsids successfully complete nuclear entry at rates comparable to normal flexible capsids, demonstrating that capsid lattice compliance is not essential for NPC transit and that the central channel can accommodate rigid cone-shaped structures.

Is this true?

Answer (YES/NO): NO